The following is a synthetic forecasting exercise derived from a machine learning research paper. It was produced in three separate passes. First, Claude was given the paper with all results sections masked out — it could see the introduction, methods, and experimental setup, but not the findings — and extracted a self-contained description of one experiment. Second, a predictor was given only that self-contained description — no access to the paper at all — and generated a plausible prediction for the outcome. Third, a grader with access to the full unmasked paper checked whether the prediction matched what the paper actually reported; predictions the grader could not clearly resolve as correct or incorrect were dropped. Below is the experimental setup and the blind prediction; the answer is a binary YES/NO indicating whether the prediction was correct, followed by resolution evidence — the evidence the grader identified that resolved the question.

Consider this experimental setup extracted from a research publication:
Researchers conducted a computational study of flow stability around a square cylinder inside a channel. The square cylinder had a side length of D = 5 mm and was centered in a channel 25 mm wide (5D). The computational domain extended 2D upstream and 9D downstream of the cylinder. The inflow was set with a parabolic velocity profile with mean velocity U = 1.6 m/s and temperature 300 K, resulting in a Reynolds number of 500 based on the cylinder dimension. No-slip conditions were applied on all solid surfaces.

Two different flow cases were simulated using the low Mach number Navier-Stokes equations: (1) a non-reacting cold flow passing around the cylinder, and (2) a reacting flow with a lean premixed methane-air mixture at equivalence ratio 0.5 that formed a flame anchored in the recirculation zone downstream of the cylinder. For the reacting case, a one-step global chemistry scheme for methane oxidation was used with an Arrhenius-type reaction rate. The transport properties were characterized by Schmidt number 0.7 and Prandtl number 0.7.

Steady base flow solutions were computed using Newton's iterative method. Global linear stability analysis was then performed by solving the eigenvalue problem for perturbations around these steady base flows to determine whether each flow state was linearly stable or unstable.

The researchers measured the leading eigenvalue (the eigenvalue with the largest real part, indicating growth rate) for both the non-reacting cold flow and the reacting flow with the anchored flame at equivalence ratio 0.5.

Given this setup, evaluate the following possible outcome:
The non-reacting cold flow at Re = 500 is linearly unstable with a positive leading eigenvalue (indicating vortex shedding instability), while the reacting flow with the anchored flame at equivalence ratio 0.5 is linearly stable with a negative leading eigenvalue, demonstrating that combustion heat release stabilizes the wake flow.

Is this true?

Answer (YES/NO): YES